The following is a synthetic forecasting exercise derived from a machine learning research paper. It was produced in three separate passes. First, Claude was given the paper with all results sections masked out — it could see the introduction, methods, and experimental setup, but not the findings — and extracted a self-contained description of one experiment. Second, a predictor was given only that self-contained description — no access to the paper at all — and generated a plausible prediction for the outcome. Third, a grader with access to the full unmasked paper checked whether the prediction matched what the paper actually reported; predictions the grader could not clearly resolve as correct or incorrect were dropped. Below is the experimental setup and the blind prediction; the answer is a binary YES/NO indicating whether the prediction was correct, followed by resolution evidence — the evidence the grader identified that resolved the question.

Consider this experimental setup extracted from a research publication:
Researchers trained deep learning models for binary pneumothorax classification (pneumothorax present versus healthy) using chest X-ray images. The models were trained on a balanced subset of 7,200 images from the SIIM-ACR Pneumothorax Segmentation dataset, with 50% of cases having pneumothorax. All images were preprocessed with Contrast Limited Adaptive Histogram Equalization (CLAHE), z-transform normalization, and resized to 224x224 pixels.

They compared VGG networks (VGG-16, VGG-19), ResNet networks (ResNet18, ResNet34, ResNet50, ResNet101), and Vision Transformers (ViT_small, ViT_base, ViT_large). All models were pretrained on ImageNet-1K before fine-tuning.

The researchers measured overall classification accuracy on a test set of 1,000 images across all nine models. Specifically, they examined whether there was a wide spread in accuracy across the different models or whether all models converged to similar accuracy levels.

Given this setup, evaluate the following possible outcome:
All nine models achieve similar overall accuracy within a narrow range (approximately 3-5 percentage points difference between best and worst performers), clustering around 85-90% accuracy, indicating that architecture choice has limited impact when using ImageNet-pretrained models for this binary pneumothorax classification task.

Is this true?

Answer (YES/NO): NO